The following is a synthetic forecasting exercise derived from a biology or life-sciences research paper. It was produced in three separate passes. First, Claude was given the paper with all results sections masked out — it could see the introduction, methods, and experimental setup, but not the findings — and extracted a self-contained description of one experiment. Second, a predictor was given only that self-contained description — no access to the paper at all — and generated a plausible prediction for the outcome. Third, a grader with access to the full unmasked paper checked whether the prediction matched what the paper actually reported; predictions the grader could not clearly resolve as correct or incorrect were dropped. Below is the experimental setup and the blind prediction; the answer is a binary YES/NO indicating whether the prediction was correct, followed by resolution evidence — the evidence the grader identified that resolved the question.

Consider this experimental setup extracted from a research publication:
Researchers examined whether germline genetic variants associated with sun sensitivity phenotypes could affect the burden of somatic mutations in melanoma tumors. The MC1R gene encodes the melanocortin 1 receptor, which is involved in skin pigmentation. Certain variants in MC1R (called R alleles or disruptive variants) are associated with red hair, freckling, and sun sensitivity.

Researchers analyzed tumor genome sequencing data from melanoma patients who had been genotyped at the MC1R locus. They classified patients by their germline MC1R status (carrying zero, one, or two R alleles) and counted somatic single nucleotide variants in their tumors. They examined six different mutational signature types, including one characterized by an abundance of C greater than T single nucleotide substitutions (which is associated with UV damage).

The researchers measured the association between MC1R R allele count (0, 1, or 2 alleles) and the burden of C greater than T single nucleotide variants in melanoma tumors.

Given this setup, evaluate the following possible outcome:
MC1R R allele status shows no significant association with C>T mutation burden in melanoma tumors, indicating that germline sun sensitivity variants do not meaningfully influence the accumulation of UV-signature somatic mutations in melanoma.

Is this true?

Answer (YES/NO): NO